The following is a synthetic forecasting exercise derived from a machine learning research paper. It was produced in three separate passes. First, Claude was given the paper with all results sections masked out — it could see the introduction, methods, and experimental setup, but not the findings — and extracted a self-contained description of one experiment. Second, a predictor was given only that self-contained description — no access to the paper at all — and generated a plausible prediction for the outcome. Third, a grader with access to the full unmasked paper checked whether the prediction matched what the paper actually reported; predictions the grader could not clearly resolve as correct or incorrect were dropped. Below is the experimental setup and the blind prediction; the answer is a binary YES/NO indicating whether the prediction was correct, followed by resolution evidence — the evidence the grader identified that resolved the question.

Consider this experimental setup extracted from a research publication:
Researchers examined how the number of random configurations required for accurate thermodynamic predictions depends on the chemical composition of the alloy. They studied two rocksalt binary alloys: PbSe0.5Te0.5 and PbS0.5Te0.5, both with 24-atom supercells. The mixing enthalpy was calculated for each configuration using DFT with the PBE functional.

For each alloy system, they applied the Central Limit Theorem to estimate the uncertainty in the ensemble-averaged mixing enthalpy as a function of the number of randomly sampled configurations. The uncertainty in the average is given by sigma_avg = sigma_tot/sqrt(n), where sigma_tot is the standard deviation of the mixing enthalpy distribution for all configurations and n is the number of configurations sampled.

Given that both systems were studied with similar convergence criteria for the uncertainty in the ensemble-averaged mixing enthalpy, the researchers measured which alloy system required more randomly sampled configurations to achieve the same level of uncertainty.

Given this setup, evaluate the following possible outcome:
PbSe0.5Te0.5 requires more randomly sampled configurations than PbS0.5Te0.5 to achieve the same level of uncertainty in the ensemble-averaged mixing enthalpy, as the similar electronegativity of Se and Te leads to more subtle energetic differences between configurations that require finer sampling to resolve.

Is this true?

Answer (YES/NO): NO